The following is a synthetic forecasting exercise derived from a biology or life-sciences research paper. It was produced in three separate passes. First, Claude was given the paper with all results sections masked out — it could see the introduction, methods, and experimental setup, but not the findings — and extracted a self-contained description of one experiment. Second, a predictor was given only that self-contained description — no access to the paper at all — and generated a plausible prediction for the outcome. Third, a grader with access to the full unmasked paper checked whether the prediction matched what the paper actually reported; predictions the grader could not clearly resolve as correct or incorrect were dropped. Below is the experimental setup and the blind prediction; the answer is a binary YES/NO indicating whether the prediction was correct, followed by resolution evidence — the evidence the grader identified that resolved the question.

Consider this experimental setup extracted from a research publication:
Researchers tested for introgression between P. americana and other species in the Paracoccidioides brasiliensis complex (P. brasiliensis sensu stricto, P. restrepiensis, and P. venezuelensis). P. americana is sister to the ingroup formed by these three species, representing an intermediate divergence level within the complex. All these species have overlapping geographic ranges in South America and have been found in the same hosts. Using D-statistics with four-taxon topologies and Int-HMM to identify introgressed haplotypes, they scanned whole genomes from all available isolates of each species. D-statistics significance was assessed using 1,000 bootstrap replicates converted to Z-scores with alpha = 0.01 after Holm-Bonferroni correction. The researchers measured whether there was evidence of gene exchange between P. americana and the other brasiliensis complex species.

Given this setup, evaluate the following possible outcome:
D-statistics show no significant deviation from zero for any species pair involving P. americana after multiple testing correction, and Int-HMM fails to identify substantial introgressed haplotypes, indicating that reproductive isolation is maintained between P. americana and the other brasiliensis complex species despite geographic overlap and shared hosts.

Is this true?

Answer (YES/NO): NO